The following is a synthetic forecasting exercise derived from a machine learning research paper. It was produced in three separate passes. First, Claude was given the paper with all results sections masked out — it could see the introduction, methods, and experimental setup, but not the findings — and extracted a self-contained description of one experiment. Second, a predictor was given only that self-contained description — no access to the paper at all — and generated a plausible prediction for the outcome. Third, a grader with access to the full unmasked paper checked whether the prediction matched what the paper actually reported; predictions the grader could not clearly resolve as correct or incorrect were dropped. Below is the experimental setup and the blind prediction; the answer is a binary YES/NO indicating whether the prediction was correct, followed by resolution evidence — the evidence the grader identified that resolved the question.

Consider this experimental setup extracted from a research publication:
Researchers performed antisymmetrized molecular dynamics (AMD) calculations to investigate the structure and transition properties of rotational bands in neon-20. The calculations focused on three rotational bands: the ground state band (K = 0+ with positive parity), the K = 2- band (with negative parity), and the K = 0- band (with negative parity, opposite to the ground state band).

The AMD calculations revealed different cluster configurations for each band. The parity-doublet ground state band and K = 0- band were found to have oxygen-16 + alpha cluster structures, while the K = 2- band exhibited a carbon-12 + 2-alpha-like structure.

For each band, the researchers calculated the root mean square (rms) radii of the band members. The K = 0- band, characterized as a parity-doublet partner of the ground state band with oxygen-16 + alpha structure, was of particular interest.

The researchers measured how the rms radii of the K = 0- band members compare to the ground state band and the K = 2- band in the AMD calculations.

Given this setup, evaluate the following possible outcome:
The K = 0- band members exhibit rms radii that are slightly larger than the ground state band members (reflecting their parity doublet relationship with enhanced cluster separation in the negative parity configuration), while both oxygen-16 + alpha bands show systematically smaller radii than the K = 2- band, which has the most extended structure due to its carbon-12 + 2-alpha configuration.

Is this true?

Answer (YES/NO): NO